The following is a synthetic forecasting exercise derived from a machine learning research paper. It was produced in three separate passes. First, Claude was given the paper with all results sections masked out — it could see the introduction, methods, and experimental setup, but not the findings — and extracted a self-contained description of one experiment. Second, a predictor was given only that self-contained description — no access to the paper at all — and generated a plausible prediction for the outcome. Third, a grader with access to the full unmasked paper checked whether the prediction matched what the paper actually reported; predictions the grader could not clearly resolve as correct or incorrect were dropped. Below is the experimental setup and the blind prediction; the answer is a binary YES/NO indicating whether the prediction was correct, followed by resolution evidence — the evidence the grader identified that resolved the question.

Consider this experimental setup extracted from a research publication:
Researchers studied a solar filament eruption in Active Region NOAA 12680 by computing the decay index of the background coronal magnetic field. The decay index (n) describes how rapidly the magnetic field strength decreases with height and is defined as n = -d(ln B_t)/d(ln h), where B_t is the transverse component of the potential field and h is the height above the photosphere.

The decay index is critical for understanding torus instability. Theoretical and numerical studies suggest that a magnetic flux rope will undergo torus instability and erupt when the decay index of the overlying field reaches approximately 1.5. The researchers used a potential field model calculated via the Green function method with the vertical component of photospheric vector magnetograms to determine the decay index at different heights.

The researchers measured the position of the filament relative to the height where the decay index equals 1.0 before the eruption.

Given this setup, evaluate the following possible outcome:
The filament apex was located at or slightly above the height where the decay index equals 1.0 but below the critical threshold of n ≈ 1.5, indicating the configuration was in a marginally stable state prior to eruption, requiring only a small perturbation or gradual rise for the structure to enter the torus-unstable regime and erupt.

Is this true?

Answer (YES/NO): NO